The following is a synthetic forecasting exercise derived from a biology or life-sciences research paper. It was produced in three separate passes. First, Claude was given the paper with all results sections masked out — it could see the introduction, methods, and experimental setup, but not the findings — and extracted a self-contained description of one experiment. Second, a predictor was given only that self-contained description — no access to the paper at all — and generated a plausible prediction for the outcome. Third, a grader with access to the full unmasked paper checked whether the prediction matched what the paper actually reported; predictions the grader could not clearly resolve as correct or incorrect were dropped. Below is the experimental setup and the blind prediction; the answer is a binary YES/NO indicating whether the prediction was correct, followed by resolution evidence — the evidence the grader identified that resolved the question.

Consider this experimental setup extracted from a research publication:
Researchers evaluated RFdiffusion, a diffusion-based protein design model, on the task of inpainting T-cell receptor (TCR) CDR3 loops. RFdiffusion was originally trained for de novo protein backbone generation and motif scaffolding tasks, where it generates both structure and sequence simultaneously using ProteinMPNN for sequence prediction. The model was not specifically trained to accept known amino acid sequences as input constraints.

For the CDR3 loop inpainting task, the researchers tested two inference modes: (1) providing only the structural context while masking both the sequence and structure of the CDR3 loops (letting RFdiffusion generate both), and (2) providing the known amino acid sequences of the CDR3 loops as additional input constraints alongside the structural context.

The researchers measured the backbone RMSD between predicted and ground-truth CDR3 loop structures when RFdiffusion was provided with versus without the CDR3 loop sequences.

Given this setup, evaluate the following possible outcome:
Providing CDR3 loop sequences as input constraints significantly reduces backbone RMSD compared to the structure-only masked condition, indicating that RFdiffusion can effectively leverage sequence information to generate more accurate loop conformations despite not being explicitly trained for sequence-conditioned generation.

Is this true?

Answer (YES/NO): NO